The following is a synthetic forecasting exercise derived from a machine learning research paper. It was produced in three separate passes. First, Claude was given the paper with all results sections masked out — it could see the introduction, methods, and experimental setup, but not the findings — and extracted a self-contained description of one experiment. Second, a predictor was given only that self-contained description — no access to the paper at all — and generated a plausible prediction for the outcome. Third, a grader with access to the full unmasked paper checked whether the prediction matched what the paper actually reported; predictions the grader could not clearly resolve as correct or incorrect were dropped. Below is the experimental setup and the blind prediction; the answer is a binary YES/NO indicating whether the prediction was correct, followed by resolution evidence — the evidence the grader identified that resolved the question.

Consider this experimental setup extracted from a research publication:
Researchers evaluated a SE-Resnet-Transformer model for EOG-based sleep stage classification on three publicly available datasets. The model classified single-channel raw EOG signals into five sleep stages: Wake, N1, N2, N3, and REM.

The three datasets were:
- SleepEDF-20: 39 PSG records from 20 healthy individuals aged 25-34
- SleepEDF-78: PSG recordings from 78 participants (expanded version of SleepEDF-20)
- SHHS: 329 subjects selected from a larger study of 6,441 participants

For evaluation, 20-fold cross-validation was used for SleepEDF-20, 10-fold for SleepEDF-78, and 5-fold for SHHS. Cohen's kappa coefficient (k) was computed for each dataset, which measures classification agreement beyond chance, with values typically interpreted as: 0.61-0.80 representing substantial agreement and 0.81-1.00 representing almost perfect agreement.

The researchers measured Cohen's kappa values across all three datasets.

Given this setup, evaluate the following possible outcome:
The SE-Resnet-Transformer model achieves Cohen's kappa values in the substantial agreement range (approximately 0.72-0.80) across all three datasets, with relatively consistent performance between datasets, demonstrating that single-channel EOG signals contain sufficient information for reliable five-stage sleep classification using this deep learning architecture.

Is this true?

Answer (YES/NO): NO